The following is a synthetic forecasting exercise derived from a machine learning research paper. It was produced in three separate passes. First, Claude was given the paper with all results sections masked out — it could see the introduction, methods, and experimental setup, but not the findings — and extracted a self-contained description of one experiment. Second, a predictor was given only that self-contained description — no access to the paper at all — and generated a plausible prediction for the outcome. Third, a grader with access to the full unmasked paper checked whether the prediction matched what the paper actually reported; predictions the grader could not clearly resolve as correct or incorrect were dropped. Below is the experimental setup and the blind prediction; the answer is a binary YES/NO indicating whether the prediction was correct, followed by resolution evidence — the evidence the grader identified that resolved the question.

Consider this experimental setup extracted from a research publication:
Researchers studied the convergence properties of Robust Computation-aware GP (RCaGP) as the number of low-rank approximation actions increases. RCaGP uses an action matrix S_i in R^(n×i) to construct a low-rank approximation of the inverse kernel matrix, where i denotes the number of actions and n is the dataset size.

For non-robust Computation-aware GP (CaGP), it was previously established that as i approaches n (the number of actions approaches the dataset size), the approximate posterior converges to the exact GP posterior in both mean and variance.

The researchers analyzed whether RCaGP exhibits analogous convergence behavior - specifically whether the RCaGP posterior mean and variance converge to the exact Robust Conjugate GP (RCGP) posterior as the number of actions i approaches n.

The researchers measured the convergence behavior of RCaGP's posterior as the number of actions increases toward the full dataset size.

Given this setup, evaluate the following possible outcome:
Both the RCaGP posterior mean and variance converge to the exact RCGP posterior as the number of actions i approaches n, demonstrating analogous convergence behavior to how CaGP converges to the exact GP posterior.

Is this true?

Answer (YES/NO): NO